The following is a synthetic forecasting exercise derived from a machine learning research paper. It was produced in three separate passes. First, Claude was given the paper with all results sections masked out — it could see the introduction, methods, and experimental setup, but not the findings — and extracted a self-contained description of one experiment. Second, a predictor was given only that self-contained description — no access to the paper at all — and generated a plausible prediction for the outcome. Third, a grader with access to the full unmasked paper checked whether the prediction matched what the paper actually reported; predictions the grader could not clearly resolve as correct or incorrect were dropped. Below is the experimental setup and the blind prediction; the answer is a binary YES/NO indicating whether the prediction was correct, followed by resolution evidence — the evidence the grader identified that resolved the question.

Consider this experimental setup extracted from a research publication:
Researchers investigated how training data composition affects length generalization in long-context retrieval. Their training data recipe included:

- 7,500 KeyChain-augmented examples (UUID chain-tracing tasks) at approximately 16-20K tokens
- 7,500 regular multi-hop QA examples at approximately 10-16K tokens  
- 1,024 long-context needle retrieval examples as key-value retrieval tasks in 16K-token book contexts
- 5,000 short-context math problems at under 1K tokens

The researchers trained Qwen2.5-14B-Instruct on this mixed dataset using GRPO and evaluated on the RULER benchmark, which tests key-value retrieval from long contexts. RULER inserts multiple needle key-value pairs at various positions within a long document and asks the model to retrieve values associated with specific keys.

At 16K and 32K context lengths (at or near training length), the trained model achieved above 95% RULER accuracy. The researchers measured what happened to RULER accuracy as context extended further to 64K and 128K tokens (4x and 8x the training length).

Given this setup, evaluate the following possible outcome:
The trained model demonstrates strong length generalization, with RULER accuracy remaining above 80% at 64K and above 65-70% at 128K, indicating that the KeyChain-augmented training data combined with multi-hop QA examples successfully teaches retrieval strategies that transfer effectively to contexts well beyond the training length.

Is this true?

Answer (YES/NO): YES